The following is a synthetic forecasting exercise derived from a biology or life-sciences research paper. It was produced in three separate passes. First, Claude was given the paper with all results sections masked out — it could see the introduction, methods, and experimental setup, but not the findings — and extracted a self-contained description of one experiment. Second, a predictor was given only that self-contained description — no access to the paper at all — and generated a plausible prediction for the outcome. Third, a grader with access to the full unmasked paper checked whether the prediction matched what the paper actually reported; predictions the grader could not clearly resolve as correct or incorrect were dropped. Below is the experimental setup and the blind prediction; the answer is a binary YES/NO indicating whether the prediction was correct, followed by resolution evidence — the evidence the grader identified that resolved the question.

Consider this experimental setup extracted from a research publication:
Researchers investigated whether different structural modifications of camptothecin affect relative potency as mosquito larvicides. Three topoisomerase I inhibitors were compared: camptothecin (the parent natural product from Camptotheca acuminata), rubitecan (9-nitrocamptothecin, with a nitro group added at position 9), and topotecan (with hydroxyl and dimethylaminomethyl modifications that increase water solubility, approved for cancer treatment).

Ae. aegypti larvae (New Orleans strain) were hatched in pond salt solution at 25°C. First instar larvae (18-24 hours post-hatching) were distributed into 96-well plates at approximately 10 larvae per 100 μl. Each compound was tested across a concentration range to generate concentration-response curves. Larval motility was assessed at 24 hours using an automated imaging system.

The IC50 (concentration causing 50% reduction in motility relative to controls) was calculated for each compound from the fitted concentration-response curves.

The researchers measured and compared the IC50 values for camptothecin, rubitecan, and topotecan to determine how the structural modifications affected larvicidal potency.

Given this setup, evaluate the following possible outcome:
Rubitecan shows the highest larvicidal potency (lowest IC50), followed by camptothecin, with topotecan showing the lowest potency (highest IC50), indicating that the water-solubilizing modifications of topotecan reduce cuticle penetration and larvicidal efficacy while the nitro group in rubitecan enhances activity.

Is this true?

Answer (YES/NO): NO